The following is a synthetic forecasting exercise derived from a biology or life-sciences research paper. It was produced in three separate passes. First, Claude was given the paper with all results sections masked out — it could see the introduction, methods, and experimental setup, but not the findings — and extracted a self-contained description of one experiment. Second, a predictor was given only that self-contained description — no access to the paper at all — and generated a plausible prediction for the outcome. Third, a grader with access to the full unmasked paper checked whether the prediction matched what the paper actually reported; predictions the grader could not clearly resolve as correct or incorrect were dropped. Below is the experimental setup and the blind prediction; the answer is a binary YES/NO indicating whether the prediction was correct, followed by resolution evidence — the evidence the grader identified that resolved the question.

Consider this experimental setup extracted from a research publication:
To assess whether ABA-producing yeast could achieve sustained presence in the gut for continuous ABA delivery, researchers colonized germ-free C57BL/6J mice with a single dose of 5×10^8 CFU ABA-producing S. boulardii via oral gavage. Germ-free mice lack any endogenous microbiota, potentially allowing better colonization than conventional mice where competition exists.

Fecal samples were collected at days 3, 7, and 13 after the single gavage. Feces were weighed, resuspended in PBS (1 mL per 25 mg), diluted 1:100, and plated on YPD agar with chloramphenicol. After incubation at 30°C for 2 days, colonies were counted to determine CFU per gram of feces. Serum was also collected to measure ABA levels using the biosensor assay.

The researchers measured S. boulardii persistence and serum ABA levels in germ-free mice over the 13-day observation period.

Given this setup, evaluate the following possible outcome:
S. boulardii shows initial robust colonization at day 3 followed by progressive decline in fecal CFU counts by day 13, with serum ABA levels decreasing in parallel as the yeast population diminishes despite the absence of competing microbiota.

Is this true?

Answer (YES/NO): NO